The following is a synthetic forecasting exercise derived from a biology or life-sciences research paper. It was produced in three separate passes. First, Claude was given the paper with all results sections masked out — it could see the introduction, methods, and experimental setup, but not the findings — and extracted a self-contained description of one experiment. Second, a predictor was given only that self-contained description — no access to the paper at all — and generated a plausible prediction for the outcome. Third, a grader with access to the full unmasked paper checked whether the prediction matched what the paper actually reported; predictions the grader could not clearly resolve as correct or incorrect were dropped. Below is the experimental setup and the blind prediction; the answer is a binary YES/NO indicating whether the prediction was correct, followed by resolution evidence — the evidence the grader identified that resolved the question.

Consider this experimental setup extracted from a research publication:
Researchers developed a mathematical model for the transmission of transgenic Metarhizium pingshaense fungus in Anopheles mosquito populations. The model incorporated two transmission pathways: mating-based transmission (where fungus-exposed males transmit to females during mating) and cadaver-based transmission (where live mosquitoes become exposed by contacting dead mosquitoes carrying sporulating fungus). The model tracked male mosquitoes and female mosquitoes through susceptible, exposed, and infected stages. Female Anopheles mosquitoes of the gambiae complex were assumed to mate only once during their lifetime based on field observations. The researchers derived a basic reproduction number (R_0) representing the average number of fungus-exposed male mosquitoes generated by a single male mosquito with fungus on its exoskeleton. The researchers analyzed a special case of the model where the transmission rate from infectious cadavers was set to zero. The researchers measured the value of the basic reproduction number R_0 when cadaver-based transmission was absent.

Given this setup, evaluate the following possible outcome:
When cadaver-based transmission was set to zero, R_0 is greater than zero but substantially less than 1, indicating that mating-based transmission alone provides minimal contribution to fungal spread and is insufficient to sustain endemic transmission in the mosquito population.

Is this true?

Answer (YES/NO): NO